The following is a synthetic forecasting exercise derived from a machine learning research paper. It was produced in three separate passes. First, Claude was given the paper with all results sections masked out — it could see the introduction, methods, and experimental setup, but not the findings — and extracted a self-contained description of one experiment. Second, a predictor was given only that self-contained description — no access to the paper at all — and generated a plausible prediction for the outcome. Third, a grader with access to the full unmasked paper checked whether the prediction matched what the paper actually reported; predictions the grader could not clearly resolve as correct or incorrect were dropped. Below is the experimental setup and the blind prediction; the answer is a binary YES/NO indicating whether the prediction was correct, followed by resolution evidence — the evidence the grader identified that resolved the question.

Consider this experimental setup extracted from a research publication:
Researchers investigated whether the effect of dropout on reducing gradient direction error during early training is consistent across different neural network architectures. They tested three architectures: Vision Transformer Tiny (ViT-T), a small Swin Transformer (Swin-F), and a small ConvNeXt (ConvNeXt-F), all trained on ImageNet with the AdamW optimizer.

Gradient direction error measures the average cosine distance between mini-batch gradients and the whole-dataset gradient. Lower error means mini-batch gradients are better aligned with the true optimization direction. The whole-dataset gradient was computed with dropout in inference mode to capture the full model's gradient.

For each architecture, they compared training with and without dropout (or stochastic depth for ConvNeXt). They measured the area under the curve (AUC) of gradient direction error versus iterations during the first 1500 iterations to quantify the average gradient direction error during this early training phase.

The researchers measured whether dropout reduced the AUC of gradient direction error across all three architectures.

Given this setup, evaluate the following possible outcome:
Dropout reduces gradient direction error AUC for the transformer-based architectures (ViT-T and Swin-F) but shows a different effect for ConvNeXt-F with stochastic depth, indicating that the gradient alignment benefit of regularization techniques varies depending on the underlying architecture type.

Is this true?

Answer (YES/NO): NO